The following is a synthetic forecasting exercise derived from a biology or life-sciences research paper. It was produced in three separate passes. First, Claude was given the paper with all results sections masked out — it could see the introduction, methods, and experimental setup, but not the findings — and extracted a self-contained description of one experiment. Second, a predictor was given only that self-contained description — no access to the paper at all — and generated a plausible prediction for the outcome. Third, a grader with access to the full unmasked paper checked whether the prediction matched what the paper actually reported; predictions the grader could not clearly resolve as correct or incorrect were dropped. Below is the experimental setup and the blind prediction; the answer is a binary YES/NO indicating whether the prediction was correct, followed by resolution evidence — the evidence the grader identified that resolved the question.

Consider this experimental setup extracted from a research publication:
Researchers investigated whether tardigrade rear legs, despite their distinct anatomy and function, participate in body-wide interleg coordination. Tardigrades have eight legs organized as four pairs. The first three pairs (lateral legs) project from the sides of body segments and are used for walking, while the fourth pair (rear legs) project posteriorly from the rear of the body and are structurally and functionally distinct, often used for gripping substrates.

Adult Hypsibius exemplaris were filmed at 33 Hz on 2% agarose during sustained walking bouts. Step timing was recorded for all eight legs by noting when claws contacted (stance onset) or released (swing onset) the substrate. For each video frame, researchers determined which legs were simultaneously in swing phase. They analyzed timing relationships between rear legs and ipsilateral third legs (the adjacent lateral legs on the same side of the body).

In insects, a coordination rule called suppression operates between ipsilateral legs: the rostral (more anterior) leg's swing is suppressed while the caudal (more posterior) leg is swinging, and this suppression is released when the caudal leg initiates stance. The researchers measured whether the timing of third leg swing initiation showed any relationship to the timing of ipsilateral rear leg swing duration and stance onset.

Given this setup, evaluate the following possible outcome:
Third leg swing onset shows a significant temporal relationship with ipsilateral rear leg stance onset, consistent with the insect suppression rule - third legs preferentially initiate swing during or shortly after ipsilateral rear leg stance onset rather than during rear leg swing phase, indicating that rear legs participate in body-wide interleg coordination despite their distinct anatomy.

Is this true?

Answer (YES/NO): YES